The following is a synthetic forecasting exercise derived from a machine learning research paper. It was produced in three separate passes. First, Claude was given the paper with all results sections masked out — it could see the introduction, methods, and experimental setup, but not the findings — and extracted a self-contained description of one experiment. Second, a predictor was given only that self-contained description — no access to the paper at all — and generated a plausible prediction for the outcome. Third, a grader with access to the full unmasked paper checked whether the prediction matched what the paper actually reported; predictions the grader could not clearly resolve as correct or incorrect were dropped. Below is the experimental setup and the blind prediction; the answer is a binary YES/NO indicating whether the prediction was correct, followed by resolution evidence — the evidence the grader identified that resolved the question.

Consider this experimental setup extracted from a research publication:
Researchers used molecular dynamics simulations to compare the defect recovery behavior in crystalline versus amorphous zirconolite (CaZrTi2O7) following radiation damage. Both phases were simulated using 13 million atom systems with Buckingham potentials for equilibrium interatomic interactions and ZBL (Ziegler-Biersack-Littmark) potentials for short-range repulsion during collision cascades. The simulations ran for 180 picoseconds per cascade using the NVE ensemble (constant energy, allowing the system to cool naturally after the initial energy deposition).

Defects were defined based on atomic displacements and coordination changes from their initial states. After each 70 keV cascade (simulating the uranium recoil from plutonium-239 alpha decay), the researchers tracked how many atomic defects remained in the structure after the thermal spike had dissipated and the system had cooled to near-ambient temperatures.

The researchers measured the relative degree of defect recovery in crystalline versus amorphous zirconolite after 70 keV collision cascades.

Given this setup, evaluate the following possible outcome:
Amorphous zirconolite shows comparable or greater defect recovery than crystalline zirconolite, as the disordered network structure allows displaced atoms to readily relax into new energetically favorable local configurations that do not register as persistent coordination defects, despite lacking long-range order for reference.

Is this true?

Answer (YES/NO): NO